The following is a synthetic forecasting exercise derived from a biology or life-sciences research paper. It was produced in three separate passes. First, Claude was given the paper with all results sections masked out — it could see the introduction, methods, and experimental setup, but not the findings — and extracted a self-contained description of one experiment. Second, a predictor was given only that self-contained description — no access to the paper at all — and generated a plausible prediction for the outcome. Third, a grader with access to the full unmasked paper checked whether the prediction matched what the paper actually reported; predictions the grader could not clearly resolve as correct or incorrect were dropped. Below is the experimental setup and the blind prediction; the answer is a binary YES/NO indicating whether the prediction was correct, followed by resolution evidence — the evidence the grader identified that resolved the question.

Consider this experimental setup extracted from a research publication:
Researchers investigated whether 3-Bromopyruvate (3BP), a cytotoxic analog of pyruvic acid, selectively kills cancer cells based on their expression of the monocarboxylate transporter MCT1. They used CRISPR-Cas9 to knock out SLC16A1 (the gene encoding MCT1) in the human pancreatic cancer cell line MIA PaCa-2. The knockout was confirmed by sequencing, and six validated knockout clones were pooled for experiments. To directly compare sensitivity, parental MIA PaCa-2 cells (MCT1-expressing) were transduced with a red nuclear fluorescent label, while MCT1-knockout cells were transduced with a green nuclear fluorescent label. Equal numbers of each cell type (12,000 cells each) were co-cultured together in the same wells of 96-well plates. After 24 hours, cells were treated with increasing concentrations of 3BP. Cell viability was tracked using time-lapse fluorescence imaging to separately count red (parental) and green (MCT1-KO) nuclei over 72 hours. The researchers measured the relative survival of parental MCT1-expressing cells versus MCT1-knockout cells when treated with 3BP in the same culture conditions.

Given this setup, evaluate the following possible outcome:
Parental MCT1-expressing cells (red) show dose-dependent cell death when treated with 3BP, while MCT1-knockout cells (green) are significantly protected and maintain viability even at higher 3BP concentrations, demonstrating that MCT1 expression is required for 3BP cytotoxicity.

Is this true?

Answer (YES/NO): YES